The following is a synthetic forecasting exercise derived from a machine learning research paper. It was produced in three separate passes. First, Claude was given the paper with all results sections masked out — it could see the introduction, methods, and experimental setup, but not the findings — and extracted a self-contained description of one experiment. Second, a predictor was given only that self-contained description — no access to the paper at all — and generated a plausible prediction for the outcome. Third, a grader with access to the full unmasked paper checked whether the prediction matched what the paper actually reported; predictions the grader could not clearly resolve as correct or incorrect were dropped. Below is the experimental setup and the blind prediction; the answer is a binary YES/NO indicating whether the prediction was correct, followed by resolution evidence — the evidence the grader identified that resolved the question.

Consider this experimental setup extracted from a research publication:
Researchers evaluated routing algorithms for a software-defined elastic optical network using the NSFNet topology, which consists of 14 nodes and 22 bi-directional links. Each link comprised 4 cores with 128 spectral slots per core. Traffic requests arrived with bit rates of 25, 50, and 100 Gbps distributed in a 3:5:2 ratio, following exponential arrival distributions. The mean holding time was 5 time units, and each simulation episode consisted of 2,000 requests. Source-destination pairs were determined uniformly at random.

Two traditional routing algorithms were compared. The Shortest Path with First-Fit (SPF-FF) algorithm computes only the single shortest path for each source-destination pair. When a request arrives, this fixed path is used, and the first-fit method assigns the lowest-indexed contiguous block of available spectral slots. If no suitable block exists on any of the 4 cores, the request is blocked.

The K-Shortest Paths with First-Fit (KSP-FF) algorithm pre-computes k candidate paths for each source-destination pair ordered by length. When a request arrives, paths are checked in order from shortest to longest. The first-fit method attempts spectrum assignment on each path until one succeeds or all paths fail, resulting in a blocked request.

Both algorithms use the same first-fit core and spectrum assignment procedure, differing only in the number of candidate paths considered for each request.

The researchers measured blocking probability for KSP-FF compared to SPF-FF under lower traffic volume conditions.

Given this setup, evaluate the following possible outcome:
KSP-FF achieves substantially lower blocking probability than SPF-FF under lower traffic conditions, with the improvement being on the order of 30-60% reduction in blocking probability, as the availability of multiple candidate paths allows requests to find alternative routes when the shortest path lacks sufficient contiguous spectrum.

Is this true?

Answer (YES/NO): YES